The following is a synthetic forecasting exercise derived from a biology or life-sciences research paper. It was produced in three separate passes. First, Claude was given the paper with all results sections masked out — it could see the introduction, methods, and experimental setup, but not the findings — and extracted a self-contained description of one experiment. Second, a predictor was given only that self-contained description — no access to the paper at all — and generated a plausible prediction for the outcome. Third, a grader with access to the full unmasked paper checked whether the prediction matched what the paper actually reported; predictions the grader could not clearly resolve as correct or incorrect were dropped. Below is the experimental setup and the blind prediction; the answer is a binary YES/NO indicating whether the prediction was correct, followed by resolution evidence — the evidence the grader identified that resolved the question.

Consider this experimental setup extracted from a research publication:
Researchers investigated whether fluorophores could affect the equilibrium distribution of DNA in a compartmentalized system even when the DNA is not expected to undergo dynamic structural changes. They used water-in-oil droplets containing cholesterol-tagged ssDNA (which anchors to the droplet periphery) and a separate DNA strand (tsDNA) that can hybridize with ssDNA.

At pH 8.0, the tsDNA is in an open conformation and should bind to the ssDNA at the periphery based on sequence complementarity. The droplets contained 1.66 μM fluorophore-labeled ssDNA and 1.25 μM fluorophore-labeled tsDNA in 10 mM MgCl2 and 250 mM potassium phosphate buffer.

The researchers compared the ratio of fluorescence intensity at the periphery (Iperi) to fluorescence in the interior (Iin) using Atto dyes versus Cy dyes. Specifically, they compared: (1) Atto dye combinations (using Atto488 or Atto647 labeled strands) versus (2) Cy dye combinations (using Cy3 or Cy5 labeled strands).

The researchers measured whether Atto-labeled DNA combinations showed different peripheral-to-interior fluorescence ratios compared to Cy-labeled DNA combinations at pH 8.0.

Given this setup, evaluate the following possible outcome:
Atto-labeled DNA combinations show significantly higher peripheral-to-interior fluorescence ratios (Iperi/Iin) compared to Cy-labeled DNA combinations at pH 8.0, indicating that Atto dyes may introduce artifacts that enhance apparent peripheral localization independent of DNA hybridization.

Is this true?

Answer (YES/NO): NO